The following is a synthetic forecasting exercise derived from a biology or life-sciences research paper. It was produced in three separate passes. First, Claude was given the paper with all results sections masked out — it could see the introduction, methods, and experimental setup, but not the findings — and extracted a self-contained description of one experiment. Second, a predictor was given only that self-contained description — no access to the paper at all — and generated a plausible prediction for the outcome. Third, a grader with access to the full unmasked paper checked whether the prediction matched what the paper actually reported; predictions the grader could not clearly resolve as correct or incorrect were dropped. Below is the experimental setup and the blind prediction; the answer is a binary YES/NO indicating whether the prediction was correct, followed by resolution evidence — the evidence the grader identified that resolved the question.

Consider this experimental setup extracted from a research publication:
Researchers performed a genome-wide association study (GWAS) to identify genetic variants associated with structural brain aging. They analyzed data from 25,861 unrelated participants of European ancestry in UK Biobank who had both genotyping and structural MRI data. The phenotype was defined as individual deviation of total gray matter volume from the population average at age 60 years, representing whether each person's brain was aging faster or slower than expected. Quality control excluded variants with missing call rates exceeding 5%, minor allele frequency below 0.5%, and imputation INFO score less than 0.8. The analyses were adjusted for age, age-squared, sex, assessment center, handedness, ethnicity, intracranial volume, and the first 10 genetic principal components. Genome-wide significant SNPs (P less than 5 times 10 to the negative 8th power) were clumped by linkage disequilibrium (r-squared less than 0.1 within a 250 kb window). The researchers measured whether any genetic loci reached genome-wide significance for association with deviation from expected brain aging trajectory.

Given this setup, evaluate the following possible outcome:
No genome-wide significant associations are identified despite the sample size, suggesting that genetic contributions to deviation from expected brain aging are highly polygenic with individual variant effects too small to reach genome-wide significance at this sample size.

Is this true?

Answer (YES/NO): NO